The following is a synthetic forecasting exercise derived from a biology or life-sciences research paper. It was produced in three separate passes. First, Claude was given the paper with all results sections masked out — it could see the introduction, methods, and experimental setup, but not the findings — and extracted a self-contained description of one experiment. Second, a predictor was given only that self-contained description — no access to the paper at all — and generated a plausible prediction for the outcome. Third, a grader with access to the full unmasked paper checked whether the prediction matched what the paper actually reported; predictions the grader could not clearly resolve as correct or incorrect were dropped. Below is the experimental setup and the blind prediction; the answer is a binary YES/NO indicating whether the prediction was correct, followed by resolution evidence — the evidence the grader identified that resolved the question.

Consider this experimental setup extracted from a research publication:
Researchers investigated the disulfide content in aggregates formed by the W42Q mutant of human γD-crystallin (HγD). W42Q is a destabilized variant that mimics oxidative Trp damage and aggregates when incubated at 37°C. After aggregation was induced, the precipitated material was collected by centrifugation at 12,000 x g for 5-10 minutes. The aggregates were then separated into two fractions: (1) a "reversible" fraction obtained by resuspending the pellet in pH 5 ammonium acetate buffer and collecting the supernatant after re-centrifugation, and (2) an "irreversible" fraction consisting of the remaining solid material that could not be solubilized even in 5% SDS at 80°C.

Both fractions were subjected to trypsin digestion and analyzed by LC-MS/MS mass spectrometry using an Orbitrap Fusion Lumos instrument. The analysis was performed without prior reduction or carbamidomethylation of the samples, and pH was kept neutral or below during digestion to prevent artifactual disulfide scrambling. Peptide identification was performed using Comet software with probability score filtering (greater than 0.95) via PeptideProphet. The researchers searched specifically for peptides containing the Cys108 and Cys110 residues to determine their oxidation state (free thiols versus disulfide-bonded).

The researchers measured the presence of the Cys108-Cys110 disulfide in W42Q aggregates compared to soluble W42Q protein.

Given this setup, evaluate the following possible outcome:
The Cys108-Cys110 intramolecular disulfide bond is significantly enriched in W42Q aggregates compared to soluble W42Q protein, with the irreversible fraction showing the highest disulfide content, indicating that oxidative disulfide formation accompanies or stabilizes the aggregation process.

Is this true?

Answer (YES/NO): NO